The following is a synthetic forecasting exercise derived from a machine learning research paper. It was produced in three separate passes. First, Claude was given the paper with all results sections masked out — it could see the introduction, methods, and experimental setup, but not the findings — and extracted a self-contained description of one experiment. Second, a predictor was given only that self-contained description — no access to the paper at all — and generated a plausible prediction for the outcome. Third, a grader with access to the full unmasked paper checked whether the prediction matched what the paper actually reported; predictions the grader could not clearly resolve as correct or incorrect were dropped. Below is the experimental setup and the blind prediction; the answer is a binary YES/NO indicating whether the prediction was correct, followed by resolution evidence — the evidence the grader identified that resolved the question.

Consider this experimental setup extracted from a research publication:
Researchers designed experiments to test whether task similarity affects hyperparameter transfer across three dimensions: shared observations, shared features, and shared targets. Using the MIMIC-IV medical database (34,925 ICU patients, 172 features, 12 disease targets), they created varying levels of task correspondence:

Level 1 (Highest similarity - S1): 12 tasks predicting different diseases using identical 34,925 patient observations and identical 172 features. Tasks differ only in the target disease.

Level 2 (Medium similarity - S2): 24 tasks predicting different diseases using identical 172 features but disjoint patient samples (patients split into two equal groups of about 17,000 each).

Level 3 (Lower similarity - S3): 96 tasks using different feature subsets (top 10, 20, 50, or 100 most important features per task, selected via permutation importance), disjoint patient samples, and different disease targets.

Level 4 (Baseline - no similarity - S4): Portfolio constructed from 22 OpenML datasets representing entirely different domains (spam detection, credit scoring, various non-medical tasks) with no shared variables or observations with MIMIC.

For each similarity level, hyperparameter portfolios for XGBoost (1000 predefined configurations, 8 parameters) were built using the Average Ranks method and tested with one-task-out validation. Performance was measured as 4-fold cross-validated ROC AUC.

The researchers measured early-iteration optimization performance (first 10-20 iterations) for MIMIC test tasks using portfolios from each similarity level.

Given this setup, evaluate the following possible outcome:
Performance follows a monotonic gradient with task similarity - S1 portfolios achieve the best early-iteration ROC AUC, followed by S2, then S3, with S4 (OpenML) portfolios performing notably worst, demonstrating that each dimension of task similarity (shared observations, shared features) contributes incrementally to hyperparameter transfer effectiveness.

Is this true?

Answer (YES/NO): NO